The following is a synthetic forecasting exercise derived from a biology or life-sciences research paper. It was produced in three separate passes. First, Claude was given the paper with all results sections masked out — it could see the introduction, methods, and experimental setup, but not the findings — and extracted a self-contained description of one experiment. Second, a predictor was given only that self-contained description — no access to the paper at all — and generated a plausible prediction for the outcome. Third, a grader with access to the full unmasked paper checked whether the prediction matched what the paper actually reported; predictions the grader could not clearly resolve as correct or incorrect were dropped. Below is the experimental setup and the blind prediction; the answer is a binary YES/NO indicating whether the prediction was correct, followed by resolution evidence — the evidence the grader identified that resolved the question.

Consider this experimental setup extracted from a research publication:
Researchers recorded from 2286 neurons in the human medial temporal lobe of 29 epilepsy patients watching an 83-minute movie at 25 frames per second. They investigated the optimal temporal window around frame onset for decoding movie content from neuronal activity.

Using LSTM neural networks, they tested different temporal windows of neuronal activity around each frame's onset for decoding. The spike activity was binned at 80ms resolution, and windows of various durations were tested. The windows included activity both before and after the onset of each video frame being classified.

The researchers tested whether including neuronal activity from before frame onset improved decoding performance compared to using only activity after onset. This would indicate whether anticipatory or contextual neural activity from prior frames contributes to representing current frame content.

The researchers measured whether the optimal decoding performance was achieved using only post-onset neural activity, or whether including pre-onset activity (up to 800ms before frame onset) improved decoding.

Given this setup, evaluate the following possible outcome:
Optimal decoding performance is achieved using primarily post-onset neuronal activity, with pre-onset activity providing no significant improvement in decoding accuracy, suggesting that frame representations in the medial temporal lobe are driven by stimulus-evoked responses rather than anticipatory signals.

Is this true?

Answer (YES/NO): NO